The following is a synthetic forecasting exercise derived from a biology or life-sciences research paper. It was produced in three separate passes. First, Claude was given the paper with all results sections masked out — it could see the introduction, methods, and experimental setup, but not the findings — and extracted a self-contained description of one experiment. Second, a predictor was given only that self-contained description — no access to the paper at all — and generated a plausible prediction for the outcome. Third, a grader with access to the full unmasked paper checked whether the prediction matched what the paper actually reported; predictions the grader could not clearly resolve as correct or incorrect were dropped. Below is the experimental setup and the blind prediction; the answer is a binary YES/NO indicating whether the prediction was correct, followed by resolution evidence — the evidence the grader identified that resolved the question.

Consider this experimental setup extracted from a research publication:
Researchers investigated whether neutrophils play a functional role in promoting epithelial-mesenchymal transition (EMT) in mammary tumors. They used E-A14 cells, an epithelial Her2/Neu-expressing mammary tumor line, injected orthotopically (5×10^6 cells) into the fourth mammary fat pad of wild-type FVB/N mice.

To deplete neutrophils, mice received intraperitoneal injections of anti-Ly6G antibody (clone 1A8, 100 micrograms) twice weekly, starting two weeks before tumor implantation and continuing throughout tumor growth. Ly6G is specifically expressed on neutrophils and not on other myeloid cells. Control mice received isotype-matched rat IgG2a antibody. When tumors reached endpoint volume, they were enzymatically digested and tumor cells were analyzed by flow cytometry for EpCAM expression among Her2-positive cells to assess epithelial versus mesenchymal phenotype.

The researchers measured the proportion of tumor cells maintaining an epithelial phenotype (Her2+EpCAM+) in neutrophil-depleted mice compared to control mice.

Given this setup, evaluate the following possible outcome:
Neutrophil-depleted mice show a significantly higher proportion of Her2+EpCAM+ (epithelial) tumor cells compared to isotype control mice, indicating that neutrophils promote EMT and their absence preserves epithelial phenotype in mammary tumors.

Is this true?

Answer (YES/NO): YES